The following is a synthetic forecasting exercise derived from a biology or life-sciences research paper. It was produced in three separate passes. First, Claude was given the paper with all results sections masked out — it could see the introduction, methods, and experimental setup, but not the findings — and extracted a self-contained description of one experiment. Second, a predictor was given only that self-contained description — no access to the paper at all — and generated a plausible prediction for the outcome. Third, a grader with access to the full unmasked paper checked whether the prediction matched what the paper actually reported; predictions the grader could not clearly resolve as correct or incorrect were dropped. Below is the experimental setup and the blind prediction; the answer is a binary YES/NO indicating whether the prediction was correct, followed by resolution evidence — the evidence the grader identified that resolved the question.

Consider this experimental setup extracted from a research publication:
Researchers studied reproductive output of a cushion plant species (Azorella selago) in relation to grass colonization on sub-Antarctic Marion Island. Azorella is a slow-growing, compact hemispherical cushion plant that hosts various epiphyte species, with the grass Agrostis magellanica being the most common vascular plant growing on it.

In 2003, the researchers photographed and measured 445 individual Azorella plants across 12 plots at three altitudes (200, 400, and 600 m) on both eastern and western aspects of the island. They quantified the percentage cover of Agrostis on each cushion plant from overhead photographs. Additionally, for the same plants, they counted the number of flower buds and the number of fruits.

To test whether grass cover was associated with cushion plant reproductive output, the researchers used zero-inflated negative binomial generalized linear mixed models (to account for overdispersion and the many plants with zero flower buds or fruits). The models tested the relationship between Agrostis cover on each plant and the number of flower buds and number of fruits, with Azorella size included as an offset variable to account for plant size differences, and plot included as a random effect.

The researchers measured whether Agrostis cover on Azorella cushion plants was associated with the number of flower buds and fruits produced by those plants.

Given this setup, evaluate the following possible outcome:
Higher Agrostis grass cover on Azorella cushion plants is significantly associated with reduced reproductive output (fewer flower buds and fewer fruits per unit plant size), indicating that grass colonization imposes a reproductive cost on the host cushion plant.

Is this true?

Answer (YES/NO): NO